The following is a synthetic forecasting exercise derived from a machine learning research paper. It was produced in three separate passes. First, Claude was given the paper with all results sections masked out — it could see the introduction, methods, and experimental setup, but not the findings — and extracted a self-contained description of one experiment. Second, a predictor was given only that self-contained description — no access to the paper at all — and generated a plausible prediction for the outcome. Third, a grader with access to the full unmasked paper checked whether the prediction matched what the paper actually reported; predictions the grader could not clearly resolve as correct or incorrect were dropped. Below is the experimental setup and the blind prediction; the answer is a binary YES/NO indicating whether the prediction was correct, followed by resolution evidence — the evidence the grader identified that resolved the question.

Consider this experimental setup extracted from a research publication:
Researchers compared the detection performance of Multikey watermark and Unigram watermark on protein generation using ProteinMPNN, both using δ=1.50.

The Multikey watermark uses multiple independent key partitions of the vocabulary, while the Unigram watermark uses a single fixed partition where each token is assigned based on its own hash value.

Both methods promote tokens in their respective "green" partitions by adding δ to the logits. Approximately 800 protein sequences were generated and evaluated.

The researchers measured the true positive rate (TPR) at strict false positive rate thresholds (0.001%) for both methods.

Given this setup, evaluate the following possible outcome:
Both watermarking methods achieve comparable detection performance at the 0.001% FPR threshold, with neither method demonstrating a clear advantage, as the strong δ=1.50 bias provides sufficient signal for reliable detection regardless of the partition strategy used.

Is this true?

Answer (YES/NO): NO